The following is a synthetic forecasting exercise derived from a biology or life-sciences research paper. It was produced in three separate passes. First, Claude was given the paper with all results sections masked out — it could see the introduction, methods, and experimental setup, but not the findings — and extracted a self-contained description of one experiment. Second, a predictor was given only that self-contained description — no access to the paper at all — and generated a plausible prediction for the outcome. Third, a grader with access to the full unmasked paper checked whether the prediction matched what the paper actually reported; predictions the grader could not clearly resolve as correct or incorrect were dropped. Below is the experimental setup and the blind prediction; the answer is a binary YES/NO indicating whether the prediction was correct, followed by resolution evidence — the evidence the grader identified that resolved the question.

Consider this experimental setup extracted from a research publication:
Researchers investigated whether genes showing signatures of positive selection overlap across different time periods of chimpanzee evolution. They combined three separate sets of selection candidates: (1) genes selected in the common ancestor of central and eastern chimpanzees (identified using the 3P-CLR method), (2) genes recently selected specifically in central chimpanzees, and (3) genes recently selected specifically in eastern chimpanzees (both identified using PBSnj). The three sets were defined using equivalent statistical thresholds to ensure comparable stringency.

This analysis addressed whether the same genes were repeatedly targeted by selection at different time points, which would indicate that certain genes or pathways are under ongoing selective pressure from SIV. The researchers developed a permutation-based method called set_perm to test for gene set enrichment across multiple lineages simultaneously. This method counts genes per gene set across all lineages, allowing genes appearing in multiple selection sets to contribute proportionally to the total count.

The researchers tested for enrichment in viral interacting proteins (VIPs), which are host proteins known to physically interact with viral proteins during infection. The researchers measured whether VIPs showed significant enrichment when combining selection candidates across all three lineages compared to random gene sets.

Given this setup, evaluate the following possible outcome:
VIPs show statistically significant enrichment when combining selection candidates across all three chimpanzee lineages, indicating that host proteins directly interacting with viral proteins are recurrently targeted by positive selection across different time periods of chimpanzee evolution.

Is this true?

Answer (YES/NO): YES